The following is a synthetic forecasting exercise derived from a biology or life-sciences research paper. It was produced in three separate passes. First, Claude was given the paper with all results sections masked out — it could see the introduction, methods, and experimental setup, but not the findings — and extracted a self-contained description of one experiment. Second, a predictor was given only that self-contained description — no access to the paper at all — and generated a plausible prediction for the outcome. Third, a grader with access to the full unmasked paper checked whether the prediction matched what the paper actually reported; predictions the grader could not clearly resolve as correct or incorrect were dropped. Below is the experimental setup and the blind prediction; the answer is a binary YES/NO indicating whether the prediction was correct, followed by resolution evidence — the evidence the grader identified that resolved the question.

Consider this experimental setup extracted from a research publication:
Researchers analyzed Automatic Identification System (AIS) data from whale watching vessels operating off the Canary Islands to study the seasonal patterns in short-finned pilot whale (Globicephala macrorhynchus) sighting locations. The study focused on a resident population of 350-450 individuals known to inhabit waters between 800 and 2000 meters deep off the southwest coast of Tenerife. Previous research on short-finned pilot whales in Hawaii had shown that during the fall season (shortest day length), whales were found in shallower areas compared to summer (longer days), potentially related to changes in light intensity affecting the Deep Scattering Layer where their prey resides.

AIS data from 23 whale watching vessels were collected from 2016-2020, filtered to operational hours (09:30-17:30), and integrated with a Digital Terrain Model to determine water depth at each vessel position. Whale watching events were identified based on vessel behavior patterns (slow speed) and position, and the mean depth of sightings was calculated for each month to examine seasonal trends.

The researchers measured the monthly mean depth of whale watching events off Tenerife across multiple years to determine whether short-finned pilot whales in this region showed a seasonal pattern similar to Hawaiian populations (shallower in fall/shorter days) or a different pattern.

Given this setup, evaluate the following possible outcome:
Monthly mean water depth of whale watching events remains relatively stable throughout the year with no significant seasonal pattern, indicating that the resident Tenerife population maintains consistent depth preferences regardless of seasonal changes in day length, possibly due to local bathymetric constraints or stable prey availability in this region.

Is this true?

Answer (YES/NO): NO